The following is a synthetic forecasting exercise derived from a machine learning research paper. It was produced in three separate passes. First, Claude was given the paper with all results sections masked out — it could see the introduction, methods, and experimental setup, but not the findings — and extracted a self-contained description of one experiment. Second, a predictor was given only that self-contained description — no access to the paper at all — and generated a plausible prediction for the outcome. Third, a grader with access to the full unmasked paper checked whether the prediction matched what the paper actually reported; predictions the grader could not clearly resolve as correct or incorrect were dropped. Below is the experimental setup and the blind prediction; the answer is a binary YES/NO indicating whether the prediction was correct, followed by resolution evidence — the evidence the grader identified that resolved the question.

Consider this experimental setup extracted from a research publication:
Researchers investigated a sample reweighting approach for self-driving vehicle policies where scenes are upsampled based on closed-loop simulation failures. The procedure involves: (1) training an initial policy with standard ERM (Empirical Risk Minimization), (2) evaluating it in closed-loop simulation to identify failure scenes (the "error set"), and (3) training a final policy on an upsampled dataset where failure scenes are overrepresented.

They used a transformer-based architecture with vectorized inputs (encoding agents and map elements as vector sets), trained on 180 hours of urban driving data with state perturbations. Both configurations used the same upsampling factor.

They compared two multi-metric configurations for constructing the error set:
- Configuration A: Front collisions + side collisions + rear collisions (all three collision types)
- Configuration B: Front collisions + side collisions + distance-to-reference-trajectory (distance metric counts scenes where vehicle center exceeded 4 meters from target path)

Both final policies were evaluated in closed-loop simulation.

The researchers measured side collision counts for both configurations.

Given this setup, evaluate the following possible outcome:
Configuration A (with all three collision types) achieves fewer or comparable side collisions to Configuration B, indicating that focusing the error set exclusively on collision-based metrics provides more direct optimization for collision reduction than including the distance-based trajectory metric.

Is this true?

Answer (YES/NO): NO